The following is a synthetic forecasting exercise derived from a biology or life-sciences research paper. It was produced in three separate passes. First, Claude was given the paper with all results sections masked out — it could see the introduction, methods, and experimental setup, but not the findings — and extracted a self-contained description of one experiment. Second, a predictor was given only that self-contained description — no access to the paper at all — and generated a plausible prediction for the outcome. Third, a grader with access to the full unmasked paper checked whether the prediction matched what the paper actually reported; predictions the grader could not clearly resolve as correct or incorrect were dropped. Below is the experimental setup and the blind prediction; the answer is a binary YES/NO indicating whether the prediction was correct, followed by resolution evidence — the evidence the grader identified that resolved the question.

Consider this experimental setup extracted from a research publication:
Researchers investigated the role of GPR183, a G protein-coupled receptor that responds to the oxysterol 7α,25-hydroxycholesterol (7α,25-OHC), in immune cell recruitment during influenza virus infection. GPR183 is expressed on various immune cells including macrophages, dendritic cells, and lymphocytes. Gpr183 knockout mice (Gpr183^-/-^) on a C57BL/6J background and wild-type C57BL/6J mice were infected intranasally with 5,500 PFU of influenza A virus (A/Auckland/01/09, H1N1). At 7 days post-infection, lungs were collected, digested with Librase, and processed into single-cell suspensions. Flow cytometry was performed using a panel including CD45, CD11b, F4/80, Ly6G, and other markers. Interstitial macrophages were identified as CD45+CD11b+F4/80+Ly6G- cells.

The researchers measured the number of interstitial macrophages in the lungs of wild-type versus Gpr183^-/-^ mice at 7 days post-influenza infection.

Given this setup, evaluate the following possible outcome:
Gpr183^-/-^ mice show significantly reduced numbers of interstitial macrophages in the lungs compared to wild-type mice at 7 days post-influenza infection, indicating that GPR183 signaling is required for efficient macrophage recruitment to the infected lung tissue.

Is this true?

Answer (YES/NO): YES